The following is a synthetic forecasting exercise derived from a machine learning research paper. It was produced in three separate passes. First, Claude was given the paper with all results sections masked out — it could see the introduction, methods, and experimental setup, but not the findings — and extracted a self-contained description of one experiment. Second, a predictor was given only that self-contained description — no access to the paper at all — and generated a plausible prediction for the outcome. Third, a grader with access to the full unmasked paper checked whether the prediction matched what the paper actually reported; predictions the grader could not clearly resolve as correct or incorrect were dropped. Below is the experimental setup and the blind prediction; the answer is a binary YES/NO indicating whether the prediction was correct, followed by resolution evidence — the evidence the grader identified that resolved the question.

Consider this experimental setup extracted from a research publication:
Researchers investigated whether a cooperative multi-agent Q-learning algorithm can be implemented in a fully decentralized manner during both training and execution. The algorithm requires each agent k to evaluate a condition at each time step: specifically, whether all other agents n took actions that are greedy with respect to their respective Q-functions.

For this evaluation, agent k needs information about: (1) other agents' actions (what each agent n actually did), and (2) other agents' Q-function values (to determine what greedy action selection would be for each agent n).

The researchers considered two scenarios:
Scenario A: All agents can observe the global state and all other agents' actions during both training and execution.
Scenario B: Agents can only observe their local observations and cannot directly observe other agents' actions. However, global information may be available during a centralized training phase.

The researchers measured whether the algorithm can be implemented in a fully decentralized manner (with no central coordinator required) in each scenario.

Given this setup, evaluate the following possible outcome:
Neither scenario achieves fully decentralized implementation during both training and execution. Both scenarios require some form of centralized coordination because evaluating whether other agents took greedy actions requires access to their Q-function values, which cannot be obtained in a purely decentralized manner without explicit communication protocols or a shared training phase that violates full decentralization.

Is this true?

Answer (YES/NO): NO